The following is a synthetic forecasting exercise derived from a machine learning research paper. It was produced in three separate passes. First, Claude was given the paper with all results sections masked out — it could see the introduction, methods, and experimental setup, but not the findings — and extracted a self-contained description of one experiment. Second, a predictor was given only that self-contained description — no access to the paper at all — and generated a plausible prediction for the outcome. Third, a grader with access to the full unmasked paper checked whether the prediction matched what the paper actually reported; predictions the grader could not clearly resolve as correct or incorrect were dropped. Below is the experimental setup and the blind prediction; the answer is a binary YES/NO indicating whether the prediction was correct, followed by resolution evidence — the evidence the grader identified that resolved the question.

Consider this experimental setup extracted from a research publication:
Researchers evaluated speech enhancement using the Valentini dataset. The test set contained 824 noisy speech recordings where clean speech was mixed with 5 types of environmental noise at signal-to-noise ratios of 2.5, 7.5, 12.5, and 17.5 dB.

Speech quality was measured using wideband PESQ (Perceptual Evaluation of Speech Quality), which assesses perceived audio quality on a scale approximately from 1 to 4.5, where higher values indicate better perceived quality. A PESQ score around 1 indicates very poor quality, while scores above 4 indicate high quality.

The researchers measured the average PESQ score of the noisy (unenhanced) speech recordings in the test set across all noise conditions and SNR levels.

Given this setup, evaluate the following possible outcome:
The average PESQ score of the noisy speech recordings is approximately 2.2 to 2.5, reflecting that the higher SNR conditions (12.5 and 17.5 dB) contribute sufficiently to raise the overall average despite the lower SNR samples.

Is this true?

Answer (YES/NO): NO